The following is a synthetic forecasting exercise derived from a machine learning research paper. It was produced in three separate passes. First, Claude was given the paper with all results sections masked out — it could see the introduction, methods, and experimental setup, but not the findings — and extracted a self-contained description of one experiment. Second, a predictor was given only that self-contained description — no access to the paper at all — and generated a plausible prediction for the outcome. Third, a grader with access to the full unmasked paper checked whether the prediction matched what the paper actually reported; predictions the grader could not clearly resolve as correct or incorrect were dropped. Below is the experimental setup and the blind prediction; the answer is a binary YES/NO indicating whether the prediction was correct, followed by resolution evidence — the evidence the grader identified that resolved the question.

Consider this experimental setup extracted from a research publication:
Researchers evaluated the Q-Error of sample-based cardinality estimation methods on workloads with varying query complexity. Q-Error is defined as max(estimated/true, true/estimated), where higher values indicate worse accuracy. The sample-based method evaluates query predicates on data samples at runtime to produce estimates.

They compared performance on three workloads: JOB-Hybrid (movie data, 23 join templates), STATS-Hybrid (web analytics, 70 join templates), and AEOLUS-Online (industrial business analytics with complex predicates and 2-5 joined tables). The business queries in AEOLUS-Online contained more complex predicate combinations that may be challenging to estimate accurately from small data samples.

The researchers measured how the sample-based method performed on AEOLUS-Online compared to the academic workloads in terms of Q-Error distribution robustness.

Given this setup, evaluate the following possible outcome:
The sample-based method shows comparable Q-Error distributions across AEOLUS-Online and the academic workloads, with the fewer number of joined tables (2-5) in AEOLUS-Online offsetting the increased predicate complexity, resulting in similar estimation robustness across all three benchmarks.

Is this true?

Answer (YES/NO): NO